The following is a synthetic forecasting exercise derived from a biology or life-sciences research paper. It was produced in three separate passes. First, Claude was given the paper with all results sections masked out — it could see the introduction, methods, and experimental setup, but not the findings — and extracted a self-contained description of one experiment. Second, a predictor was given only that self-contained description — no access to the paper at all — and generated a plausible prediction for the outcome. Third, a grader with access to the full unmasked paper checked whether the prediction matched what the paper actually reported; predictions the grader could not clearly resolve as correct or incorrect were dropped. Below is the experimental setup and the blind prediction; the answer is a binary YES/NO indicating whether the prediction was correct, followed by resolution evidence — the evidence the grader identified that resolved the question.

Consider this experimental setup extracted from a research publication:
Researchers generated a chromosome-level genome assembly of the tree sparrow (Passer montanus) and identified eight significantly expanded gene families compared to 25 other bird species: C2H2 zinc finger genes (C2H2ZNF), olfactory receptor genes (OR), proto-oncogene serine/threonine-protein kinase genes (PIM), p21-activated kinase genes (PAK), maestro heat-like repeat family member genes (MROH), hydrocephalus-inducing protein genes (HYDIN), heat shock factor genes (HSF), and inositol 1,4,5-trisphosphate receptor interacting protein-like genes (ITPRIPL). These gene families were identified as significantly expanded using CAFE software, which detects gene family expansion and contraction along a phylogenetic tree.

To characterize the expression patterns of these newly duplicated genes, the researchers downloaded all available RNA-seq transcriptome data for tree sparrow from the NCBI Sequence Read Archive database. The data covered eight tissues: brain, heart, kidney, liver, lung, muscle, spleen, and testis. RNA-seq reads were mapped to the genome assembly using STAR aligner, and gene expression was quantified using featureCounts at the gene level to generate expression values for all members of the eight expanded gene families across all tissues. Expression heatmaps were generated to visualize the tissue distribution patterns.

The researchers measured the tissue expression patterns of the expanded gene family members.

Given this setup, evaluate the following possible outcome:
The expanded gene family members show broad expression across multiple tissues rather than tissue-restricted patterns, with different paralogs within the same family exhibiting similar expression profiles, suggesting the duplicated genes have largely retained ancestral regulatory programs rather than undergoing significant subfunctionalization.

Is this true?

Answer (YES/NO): NO